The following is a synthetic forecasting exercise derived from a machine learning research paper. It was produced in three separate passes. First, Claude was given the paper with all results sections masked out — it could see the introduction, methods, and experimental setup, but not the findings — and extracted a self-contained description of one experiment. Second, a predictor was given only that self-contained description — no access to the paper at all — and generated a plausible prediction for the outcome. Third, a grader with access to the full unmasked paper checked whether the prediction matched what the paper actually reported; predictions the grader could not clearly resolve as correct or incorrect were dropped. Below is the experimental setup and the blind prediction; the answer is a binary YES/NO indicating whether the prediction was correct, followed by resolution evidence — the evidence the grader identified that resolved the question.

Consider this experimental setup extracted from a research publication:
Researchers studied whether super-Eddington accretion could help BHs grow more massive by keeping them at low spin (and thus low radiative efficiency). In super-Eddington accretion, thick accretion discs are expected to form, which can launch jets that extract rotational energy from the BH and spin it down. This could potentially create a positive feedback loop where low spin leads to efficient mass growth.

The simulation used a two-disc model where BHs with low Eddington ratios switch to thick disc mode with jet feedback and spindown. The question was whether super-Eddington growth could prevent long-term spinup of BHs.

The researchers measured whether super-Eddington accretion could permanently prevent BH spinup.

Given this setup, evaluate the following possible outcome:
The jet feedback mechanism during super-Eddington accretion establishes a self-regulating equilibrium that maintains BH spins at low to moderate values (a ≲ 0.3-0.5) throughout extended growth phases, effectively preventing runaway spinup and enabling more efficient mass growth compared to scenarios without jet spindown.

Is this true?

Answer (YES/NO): NO